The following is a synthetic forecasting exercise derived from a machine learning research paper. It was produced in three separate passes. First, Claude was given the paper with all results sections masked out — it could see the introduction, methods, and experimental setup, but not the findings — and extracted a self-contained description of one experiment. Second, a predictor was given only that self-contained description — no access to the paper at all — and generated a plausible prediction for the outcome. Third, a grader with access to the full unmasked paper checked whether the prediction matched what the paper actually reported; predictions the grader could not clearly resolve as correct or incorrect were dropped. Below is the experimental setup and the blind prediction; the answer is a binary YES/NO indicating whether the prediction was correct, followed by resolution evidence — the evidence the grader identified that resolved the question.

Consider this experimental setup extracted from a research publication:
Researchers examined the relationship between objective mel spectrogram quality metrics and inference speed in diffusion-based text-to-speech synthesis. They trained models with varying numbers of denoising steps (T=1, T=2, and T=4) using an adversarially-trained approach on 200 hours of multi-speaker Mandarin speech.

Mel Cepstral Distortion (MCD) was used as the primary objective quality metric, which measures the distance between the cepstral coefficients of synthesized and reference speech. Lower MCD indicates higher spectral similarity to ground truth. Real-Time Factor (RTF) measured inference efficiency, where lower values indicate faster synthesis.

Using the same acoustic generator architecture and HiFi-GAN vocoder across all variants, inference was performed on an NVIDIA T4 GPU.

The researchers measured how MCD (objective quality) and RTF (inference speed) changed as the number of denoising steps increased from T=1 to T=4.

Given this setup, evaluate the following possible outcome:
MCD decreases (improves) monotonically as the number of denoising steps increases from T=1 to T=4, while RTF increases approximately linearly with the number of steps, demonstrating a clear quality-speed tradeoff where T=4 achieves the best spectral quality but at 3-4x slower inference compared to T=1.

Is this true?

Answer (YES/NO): NO